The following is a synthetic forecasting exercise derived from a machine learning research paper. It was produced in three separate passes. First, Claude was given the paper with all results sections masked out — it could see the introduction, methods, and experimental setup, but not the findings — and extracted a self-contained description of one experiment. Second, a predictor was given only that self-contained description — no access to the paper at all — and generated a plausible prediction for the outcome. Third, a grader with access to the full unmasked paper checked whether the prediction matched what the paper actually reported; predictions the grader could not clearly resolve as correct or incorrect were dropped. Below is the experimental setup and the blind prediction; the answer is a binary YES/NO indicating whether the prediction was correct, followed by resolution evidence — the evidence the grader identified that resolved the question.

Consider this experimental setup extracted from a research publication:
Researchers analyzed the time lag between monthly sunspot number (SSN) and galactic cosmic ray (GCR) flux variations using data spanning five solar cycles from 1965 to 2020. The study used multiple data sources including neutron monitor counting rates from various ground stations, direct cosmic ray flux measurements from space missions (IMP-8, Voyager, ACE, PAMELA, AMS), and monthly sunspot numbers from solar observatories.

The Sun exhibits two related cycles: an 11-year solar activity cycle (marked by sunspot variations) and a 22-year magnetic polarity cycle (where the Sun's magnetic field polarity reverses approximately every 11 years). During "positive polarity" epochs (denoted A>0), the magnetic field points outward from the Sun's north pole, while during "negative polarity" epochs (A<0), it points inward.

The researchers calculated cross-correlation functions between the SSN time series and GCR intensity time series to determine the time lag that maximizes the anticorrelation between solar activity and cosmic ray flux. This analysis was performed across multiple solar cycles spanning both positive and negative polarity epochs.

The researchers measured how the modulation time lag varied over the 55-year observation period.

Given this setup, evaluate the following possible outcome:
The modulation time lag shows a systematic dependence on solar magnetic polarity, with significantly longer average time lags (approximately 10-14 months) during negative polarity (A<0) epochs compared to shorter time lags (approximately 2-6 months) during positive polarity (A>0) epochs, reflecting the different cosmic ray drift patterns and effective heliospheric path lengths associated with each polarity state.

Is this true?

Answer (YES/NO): YES